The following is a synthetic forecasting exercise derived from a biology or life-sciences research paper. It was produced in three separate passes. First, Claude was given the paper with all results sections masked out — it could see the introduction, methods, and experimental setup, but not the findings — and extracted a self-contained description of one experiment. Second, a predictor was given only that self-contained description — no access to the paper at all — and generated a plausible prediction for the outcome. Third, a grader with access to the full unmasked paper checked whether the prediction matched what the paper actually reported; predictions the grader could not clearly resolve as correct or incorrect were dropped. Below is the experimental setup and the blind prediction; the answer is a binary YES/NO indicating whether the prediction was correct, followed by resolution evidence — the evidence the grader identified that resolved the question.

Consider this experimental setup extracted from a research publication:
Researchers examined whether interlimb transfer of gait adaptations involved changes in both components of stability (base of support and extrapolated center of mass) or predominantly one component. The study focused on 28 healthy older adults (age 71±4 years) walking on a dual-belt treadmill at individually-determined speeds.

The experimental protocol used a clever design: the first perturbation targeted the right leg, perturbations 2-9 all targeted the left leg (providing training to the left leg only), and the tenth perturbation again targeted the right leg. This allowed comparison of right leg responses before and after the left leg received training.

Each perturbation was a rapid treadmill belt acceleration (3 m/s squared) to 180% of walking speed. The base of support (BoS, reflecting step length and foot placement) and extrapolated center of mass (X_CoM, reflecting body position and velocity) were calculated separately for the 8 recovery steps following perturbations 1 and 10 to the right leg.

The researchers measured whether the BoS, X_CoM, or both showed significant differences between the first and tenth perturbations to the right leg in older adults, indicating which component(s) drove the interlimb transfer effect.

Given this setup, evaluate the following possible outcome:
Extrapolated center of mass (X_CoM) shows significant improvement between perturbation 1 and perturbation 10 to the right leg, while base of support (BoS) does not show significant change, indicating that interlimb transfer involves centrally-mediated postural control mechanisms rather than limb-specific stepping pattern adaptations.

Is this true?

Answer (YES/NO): NO